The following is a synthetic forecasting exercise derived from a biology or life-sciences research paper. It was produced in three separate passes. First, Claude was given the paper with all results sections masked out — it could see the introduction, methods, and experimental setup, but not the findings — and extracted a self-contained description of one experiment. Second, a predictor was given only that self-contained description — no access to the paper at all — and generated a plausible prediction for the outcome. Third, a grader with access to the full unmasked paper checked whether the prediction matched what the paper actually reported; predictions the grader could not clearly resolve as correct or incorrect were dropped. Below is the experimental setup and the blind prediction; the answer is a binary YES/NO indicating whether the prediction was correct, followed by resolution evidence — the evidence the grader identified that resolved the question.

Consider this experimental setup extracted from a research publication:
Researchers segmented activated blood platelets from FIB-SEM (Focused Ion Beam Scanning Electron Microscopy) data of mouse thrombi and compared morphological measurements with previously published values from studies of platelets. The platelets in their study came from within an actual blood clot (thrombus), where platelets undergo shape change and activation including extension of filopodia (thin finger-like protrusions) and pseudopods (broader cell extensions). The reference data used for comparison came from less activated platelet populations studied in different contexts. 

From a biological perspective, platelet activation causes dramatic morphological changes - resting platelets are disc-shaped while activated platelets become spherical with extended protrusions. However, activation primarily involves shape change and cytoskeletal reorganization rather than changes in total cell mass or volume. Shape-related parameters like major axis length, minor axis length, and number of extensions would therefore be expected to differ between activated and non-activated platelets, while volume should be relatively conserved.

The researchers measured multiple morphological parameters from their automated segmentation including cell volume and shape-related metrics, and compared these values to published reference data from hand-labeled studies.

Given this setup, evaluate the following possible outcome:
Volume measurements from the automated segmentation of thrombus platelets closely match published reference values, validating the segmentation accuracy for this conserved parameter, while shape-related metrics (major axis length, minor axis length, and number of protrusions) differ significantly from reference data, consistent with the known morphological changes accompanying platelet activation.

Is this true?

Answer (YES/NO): YES